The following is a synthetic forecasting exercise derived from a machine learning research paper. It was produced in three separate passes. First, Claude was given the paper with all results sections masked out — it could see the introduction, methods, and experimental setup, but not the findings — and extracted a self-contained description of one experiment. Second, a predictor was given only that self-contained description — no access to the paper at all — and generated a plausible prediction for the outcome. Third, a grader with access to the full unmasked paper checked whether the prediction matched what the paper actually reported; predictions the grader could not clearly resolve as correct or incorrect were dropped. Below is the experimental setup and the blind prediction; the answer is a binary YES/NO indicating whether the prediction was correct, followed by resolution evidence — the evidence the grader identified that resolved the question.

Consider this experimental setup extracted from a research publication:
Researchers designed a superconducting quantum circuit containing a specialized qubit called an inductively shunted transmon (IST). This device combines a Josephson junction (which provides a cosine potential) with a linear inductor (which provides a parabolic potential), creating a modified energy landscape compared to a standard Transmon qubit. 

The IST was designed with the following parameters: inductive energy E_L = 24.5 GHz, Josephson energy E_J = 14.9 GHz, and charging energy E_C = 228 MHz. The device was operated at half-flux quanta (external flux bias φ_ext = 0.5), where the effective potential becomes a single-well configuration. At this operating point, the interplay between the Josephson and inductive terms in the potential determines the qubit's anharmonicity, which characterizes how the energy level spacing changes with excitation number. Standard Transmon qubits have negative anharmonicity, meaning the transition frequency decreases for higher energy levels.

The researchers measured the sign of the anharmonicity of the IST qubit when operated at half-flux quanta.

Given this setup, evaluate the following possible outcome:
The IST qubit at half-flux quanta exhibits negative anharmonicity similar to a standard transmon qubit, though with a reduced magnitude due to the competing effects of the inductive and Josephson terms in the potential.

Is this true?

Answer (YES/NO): NO